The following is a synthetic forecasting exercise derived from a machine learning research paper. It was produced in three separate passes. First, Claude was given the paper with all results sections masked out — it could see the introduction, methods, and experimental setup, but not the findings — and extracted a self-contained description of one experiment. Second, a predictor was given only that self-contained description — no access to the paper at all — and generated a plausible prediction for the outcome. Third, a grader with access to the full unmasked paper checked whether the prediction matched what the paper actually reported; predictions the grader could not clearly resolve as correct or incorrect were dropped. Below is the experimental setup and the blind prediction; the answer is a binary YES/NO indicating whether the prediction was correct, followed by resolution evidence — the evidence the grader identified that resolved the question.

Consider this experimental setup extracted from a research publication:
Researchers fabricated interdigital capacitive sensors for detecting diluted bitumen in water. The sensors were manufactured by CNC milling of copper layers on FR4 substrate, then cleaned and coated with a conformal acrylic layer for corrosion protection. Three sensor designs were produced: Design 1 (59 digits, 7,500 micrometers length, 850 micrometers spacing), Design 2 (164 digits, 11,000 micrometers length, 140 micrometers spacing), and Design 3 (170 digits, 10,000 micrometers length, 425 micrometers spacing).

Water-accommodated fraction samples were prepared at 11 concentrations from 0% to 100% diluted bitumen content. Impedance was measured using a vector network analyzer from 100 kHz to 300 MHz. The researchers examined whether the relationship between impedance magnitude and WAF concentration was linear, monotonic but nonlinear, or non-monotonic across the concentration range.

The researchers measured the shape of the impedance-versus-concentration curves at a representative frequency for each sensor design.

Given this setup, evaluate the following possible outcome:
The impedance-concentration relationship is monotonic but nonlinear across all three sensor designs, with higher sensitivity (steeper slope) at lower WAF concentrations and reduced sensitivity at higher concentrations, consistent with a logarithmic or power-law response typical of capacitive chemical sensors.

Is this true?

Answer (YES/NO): NO